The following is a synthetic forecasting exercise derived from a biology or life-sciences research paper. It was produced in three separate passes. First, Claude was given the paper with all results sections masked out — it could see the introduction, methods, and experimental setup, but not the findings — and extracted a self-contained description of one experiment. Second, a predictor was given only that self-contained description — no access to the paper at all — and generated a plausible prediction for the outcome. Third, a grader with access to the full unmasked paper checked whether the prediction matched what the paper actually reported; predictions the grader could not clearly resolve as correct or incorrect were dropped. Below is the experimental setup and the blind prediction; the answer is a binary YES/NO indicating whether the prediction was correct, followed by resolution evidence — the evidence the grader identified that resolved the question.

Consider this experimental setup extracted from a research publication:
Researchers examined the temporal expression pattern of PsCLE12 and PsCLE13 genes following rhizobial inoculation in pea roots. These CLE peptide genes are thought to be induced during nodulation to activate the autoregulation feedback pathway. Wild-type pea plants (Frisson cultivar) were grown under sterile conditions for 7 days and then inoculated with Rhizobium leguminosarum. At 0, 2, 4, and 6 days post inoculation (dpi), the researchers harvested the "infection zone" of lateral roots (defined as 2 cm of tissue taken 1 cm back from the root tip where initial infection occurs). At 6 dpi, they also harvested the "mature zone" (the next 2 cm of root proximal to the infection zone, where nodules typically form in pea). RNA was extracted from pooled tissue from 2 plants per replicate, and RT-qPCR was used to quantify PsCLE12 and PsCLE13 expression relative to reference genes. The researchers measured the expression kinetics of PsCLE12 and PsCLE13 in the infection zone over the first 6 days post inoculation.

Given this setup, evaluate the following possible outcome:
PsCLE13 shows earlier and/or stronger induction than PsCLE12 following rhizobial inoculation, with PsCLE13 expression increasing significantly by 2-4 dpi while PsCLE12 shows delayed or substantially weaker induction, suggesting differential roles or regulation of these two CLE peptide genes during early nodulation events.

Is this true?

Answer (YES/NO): NO